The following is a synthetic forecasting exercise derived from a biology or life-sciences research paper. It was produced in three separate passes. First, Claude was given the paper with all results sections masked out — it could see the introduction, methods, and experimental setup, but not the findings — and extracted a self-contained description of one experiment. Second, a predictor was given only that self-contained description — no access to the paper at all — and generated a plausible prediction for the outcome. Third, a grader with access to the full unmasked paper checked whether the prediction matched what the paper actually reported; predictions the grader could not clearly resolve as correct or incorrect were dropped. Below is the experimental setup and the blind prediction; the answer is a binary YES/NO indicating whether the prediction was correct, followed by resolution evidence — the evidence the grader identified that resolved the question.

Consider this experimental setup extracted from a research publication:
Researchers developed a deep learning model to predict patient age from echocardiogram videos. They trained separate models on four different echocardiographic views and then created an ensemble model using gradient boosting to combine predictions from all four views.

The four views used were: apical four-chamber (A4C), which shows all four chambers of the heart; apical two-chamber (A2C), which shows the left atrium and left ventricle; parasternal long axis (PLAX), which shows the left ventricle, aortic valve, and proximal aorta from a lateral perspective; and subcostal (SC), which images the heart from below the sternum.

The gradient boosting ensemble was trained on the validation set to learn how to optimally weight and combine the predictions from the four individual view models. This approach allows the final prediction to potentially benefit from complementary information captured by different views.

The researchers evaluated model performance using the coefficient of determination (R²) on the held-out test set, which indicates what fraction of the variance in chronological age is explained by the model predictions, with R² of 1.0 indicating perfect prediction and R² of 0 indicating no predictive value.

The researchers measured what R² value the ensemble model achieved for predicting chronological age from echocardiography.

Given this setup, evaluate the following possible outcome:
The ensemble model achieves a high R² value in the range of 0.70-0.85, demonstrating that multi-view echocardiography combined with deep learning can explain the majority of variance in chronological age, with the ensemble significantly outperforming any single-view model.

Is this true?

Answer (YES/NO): YES